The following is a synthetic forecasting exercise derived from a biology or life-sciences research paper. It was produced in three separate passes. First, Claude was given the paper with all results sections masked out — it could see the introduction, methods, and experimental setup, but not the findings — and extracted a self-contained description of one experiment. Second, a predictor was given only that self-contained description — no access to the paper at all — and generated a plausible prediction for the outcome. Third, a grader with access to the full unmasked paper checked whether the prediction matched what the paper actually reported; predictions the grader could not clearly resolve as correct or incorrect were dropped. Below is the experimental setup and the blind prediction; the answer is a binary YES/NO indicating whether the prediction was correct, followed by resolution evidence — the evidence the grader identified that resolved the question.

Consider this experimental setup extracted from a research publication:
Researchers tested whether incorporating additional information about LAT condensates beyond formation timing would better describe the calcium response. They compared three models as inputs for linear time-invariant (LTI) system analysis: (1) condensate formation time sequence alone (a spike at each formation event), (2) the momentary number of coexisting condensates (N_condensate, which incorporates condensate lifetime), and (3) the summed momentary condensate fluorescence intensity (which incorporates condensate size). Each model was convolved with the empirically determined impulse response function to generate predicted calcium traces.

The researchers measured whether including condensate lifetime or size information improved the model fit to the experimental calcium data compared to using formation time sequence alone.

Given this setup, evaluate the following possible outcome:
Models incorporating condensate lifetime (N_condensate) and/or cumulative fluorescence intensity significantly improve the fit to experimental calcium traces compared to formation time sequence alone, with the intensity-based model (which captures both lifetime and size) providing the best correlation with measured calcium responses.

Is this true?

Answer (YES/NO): NO